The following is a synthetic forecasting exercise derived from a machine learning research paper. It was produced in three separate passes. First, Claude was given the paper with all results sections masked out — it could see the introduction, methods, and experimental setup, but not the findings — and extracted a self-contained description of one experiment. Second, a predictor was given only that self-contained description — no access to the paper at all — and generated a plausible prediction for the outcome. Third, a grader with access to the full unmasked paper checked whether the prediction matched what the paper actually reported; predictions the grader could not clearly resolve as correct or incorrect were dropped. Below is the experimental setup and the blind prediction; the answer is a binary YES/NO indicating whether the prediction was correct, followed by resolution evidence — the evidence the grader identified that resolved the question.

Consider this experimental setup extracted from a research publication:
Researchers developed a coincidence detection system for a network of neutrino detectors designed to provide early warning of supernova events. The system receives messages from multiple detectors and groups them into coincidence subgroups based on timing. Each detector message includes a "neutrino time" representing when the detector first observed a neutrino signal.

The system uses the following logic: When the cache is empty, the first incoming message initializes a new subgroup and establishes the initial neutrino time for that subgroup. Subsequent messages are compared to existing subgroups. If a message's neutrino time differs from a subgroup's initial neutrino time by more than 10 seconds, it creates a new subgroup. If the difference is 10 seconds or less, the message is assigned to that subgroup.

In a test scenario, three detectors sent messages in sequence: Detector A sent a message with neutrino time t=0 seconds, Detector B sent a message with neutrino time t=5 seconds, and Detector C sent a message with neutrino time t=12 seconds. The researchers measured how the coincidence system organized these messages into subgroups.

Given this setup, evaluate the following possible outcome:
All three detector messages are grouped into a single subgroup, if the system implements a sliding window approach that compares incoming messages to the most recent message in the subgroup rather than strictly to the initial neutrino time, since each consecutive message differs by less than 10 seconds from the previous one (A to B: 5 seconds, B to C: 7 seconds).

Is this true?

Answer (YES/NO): NO